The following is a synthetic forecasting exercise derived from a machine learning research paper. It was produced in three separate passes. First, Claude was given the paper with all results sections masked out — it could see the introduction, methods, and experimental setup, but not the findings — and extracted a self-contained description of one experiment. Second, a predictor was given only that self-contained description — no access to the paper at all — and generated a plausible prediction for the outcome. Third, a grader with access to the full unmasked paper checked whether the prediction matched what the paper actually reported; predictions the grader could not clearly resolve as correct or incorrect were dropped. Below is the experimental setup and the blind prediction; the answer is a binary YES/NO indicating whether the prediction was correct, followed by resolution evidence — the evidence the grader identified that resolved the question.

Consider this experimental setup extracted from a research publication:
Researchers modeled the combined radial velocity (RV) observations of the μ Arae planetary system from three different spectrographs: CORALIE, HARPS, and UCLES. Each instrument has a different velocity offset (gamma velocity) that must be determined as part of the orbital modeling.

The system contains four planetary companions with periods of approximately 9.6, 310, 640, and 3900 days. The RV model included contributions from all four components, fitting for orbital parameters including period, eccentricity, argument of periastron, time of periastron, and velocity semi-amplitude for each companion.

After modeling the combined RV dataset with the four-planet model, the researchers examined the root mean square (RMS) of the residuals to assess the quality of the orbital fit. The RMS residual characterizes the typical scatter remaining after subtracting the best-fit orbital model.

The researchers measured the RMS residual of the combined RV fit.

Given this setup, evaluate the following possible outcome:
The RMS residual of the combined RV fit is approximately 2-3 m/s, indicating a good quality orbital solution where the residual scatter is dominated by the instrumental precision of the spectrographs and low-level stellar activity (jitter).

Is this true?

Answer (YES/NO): NO